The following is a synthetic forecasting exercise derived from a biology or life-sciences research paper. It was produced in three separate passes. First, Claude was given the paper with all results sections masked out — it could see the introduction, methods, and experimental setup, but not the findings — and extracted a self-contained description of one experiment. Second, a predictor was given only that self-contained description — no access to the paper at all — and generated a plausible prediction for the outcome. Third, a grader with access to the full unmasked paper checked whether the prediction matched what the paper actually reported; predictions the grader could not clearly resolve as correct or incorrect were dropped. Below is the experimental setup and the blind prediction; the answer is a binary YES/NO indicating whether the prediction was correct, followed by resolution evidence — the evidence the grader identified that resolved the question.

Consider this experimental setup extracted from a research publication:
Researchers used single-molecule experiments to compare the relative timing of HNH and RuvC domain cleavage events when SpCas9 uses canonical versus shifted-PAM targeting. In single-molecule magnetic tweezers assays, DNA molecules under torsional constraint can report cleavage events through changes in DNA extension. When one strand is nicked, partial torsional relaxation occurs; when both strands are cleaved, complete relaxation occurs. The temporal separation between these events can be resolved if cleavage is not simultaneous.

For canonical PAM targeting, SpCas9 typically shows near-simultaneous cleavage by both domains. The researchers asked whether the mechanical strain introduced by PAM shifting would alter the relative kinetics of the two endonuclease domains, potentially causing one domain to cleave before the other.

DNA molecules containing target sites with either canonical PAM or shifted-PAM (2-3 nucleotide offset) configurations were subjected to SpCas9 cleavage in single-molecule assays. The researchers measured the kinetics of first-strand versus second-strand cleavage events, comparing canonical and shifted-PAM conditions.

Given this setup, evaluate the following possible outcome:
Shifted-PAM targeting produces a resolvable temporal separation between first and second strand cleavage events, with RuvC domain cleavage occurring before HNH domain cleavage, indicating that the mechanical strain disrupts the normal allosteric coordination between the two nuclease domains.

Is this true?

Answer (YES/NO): NO